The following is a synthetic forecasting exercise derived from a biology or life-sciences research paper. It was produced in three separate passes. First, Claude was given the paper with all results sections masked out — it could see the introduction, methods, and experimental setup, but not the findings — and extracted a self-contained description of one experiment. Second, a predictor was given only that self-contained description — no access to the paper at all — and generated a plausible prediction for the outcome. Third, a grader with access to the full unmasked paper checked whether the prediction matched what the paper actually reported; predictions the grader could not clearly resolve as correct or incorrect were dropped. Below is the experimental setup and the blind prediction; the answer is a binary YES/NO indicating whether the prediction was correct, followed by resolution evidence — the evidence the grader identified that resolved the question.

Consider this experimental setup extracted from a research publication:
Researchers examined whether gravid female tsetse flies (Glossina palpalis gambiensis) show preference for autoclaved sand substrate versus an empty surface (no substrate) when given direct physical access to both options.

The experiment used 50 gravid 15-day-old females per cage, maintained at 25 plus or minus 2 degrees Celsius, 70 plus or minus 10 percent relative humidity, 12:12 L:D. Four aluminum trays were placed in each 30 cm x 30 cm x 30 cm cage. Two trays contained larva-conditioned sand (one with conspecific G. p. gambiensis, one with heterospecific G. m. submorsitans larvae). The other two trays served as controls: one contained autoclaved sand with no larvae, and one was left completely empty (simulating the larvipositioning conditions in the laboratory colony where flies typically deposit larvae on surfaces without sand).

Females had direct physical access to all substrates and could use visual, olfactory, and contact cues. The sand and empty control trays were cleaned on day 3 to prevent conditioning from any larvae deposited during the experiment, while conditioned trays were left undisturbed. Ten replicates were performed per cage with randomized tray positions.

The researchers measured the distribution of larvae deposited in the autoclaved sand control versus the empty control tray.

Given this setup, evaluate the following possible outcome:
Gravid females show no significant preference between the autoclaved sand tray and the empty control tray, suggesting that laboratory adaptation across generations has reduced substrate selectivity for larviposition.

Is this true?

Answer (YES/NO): NO